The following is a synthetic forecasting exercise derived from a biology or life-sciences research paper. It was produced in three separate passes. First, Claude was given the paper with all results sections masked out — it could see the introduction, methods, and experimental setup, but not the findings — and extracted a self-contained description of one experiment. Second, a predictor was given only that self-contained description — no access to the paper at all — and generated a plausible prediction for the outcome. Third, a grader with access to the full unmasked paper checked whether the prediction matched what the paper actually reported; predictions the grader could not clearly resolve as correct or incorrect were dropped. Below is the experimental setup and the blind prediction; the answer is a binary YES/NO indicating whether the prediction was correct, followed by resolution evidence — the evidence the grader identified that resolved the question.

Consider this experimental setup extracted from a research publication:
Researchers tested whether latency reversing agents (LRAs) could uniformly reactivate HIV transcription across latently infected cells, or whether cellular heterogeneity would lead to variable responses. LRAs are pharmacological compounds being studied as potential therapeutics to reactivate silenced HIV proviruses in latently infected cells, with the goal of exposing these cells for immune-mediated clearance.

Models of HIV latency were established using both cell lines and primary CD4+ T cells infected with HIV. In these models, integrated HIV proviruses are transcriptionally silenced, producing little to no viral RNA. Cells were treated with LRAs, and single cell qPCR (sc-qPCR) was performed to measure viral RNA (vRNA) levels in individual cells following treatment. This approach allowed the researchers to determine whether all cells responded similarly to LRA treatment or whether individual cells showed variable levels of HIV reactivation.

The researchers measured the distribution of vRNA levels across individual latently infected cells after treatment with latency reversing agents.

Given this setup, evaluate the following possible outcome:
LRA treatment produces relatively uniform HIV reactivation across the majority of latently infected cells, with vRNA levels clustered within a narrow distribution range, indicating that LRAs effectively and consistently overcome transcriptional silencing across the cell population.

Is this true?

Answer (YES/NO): NO